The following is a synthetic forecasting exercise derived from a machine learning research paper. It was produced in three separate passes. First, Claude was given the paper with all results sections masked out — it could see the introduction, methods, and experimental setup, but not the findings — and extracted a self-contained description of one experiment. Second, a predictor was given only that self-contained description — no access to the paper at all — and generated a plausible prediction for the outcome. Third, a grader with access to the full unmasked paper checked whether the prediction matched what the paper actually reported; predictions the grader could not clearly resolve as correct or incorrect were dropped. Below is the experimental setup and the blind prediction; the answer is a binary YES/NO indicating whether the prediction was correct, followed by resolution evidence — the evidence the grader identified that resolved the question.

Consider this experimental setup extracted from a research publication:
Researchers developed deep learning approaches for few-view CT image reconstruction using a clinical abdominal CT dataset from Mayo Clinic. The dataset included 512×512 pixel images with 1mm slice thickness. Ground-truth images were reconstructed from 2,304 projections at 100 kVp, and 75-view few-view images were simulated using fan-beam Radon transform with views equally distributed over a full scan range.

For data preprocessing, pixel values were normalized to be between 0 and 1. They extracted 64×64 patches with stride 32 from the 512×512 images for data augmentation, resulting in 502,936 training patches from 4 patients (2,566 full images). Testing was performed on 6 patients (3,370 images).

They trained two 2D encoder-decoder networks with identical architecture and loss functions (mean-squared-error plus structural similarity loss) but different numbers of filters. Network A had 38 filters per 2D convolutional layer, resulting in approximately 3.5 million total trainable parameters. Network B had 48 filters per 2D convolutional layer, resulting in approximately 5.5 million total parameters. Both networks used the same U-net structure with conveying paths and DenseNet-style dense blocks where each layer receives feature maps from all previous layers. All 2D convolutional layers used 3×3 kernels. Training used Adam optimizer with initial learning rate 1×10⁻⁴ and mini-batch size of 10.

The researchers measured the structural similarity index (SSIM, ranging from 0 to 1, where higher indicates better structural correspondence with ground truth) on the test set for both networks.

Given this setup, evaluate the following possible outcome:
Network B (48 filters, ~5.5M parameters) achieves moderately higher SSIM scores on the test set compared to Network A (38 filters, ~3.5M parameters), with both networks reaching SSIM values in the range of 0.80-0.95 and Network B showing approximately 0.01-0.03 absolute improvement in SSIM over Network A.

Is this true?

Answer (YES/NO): NO